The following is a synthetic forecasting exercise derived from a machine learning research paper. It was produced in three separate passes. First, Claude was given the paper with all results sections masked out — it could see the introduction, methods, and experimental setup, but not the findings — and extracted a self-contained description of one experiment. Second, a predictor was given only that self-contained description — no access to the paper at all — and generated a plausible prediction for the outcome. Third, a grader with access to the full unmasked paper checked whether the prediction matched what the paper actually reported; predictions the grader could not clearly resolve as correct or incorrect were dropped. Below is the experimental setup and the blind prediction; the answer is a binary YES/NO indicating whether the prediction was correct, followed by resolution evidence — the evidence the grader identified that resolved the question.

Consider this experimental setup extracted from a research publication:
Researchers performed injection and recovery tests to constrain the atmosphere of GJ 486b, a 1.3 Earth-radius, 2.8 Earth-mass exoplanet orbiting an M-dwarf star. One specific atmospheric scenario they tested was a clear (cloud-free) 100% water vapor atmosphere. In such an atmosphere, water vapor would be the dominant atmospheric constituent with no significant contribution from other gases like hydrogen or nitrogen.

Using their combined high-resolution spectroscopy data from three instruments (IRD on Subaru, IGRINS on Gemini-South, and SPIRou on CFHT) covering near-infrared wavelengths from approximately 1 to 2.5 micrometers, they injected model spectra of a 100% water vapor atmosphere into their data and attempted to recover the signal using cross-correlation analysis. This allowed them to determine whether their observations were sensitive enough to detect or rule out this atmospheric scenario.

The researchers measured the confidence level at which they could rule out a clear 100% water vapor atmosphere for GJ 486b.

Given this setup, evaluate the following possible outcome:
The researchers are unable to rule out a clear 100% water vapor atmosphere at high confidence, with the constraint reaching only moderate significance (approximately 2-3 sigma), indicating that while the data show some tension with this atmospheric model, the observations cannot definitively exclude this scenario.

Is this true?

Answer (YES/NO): YES